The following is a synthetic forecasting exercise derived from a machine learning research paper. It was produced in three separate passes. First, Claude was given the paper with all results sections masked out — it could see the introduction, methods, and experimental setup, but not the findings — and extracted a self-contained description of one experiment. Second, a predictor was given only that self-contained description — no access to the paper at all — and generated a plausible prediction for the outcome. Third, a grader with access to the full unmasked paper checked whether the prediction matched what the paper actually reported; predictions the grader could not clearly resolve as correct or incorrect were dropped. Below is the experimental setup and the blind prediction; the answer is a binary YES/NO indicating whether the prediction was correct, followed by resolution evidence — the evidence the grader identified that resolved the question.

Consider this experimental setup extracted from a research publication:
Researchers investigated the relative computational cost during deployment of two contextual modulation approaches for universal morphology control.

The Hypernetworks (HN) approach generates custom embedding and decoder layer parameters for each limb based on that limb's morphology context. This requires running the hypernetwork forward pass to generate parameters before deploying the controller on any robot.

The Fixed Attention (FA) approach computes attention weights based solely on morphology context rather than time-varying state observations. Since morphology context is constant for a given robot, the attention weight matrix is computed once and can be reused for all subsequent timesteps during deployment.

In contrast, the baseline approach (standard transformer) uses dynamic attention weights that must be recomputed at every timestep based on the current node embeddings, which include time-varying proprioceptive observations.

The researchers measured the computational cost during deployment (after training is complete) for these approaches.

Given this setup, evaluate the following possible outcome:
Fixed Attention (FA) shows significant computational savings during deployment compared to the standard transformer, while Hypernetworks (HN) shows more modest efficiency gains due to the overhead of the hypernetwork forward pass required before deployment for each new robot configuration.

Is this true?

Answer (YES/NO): NO